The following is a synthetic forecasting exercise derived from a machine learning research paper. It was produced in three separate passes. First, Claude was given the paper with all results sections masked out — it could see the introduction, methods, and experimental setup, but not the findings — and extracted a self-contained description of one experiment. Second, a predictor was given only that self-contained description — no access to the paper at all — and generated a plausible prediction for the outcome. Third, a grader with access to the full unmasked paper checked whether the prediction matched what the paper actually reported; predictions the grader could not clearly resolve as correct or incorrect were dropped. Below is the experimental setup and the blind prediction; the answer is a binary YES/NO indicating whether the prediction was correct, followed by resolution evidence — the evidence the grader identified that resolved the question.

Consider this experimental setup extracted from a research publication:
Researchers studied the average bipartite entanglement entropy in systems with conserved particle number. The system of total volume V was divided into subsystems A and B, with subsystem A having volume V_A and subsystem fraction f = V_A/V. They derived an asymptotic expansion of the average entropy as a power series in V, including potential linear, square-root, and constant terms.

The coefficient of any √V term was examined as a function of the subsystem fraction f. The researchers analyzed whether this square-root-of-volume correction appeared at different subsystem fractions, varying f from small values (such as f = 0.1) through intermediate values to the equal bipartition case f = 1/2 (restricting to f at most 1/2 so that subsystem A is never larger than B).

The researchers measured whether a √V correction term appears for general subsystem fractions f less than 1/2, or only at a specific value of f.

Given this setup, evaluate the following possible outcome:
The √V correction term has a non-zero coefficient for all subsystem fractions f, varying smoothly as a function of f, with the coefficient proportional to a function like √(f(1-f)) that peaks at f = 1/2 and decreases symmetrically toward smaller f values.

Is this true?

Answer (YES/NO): NO